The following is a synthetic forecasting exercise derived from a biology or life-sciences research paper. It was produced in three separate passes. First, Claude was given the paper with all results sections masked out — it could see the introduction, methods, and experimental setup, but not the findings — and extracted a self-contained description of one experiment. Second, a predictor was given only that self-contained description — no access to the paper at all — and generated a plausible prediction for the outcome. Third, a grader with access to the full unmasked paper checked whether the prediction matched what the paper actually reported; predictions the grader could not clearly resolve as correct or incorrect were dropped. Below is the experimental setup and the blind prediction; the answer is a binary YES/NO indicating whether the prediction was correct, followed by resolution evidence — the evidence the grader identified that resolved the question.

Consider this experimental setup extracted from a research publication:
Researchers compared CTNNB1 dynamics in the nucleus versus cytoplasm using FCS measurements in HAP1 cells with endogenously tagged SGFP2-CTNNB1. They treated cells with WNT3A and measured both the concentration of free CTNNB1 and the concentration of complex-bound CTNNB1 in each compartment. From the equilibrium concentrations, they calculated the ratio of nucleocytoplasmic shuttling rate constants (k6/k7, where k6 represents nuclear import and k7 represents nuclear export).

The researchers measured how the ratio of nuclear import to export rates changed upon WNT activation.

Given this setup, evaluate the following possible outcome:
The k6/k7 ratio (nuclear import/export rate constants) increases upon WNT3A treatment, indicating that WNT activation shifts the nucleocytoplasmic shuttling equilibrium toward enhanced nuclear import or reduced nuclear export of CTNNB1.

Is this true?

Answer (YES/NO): YES